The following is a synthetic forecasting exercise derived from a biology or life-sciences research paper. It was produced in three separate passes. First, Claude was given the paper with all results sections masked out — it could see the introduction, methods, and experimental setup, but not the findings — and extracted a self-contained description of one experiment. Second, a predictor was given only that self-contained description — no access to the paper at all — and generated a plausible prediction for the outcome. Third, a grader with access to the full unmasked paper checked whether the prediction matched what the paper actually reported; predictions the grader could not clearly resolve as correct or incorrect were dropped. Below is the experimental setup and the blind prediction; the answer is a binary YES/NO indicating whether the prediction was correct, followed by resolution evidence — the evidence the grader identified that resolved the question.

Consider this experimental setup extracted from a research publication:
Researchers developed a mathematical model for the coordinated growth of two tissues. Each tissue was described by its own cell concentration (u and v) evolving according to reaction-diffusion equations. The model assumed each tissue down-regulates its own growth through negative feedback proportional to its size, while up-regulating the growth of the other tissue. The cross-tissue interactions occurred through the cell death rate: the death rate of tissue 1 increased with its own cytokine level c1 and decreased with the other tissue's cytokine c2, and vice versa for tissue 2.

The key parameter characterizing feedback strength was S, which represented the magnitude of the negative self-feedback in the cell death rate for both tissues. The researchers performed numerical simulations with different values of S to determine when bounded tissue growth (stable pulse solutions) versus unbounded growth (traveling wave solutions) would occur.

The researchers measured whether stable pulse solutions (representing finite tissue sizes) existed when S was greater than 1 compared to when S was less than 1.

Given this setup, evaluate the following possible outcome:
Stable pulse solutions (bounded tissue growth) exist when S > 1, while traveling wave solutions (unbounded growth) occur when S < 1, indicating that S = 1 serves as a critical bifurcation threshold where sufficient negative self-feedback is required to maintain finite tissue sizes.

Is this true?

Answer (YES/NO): YES